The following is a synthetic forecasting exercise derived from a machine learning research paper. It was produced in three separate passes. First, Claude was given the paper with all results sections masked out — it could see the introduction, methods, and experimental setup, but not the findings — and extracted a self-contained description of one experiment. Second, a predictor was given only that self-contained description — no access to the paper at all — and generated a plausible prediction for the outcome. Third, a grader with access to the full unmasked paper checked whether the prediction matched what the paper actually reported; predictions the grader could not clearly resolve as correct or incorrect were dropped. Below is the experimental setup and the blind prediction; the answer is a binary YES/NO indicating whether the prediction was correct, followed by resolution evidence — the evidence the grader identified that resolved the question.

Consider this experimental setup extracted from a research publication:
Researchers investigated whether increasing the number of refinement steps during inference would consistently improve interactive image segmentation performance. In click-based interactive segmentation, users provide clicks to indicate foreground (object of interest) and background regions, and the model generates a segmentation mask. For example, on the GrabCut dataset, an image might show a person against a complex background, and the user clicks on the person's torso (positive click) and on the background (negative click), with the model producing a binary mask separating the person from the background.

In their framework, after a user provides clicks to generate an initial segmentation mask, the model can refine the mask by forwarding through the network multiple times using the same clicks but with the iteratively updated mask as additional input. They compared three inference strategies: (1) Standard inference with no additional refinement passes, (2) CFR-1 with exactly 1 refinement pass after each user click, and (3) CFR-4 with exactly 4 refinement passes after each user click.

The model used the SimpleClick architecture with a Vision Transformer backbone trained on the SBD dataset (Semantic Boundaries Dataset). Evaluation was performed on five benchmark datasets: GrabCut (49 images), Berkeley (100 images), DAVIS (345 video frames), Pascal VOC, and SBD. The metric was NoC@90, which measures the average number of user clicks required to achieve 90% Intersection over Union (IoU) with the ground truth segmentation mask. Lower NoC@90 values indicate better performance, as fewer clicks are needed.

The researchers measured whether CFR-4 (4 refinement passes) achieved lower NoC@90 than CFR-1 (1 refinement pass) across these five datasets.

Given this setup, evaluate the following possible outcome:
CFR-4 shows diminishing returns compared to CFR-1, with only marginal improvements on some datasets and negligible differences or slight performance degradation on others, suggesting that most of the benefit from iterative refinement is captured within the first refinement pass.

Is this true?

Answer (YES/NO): YES